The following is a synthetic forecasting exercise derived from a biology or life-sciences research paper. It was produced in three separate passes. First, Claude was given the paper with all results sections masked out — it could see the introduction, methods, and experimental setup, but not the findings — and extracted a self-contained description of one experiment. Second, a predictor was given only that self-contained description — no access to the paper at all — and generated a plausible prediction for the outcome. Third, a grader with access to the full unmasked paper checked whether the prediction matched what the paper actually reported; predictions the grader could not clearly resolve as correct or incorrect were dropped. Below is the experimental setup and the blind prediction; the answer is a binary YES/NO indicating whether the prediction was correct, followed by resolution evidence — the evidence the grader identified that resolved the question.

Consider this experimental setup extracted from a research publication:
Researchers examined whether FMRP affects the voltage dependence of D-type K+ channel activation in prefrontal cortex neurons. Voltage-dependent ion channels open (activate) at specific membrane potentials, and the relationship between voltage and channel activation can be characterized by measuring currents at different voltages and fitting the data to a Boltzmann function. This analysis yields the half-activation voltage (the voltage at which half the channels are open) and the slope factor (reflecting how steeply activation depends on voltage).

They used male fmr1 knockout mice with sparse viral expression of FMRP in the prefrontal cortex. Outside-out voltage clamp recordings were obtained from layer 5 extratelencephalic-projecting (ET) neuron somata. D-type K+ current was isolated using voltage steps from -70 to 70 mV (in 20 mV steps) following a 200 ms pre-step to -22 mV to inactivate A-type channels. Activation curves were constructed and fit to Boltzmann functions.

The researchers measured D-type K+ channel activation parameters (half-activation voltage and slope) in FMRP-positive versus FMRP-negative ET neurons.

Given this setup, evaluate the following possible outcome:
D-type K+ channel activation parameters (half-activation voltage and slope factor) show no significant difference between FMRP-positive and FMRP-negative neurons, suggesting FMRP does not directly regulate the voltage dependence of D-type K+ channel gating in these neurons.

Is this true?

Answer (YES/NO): YES